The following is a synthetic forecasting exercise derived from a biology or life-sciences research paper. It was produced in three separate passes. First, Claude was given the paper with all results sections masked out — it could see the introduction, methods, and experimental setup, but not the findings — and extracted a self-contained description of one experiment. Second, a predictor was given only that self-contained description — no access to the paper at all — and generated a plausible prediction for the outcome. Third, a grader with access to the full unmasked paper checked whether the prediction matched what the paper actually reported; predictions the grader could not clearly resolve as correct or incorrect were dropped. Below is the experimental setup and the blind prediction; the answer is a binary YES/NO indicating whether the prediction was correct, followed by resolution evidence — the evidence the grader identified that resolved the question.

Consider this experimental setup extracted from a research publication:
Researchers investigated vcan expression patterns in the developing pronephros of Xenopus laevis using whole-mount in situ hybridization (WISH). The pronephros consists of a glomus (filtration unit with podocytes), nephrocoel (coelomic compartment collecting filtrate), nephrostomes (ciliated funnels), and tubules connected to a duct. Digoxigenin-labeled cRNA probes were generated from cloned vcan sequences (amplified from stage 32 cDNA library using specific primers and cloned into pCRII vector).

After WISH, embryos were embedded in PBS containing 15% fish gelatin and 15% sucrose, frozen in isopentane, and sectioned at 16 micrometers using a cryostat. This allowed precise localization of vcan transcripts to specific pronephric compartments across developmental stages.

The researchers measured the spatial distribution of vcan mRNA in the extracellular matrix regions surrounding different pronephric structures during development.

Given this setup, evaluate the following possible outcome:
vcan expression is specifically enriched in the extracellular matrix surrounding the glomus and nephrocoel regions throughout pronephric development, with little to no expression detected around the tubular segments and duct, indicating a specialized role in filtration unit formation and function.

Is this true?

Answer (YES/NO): NO